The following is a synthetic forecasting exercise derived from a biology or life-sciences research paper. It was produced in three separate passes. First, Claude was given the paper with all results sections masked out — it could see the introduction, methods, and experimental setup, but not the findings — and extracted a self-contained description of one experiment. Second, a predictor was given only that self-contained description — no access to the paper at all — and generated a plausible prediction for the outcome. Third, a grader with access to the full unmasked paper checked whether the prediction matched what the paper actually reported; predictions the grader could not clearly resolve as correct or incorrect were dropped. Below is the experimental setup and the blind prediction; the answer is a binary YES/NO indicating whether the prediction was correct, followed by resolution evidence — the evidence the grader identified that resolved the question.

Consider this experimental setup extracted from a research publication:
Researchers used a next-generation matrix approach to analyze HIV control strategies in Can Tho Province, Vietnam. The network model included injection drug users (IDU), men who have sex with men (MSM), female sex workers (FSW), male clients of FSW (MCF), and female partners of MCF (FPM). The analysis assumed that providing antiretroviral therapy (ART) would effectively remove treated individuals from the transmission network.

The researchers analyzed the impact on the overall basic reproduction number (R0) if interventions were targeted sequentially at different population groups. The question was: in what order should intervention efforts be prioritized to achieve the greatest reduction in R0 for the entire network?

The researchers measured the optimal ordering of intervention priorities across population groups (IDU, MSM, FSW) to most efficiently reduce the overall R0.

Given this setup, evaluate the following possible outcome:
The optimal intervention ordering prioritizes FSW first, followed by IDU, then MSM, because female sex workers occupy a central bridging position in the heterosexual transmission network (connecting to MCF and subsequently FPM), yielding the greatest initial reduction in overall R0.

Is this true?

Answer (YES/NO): NO